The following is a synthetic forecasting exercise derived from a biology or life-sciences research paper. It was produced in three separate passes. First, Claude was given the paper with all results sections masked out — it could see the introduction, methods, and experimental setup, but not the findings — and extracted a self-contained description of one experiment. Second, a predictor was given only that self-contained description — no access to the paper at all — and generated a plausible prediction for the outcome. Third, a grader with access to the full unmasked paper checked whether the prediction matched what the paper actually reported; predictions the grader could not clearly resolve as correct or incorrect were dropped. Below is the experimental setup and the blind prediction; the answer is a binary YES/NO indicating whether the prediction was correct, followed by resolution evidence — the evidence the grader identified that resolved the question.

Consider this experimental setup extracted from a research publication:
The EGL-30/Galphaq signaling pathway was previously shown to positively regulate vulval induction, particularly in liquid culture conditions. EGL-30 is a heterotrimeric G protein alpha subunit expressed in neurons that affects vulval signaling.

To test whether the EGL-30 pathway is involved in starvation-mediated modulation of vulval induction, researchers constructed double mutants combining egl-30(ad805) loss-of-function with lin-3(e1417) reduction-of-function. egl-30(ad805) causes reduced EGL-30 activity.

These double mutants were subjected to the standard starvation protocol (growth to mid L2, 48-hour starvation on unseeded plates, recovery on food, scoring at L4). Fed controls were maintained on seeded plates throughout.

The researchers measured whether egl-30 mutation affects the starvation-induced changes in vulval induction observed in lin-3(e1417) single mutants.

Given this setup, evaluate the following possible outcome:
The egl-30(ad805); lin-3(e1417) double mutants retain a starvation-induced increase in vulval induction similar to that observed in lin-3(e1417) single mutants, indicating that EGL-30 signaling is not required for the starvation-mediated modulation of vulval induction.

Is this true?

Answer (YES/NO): YES